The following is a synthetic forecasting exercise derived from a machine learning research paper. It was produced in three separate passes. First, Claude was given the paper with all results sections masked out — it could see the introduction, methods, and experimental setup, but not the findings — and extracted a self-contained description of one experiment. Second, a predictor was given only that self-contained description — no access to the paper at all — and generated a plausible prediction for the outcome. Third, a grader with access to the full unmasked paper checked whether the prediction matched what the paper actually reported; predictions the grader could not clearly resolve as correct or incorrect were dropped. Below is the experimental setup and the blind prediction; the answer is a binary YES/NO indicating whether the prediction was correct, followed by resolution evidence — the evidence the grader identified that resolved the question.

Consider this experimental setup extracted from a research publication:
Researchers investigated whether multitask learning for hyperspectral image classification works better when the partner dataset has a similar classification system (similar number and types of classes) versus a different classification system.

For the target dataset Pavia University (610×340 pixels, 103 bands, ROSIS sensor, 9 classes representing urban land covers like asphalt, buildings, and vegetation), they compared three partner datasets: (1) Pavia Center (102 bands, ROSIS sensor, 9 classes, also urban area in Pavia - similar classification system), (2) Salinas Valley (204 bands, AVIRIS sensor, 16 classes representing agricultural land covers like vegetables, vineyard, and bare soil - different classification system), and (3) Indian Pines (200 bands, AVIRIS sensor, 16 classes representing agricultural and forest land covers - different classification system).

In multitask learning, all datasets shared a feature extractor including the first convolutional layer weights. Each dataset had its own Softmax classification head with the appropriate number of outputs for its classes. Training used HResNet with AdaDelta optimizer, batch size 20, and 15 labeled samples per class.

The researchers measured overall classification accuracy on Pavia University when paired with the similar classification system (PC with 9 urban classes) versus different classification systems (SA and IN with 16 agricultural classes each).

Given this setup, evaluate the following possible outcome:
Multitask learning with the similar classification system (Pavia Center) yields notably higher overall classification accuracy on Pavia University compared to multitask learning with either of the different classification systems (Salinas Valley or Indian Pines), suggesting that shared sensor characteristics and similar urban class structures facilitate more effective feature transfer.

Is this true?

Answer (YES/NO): NO